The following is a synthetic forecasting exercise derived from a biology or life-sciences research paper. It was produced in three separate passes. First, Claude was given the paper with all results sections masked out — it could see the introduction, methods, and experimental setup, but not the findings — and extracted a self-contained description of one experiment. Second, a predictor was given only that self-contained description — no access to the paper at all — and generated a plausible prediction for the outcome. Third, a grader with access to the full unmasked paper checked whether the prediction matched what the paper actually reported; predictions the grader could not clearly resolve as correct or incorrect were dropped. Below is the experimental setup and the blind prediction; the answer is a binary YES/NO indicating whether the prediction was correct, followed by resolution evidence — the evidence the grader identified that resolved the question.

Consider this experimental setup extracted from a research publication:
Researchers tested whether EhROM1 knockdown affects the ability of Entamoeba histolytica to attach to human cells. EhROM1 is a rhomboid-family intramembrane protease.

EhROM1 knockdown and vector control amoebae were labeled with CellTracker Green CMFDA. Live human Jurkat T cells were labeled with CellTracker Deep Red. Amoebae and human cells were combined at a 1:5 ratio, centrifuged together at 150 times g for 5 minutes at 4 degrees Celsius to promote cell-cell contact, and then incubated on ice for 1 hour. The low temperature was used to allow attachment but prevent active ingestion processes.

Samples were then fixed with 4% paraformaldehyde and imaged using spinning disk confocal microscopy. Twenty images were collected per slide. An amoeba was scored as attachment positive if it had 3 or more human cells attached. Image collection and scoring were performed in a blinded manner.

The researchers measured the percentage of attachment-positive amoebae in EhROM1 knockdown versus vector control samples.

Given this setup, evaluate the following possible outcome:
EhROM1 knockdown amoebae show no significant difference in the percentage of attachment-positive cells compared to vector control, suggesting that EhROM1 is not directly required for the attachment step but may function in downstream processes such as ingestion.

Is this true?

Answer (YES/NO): NO